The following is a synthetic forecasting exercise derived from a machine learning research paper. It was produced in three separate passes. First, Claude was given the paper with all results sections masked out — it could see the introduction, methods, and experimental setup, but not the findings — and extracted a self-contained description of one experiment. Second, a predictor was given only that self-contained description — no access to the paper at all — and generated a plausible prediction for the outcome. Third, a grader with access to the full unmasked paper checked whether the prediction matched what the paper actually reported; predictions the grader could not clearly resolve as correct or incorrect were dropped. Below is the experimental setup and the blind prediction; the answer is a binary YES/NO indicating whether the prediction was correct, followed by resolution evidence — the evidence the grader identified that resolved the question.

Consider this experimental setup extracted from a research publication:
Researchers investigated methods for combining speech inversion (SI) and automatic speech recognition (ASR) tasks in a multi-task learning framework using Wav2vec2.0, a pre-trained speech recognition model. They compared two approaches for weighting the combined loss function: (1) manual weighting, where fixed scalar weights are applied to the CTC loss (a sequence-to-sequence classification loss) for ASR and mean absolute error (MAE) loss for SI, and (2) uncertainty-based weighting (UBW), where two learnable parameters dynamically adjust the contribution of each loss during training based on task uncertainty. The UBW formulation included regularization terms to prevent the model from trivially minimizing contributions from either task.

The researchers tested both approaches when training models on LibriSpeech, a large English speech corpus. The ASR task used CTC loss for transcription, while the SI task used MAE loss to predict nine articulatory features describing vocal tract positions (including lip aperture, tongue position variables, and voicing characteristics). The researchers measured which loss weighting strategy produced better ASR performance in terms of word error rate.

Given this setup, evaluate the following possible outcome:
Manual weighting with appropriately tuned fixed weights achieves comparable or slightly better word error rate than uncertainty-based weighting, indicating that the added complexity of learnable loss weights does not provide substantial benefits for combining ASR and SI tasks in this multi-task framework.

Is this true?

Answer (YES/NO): NO